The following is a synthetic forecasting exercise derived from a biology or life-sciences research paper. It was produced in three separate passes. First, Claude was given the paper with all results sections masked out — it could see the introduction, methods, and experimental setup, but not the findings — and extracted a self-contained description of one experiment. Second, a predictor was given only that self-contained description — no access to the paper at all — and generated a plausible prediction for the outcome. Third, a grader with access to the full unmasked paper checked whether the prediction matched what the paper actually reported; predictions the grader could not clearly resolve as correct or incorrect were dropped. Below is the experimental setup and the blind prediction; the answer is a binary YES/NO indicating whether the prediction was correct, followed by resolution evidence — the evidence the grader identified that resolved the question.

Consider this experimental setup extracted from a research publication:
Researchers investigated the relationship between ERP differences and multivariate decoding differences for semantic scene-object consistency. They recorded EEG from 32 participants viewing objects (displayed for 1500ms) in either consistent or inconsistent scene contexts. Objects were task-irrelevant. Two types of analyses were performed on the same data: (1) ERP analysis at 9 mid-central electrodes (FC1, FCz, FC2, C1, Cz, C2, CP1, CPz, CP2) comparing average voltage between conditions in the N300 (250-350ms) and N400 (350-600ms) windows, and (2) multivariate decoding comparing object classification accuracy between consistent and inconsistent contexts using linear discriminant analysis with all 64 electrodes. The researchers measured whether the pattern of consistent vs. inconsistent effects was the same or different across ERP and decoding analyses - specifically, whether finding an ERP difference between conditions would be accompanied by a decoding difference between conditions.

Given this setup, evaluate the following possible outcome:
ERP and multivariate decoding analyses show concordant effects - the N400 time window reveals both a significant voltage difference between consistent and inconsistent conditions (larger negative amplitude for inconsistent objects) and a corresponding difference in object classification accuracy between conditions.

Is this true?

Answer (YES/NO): NO